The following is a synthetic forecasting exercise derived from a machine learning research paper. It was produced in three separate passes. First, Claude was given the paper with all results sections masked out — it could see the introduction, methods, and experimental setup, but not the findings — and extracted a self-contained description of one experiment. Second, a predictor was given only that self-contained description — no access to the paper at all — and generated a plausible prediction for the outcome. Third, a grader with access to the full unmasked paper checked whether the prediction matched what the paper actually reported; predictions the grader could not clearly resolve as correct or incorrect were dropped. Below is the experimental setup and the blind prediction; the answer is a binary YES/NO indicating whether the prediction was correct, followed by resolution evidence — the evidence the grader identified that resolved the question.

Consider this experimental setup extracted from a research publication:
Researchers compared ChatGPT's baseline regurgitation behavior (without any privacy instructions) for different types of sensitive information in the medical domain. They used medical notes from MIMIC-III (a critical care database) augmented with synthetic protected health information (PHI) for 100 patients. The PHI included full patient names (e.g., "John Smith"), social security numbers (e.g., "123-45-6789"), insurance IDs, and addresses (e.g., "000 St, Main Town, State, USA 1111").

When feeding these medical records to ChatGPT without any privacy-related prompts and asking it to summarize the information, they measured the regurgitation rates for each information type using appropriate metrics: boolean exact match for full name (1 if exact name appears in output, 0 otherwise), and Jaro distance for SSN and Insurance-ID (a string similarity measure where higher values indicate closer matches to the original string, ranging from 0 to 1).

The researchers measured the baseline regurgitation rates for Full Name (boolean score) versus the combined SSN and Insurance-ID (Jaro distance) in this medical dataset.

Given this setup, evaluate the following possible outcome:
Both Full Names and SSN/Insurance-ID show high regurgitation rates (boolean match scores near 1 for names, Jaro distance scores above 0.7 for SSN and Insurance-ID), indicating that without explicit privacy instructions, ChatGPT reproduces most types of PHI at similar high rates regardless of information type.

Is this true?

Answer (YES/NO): NO